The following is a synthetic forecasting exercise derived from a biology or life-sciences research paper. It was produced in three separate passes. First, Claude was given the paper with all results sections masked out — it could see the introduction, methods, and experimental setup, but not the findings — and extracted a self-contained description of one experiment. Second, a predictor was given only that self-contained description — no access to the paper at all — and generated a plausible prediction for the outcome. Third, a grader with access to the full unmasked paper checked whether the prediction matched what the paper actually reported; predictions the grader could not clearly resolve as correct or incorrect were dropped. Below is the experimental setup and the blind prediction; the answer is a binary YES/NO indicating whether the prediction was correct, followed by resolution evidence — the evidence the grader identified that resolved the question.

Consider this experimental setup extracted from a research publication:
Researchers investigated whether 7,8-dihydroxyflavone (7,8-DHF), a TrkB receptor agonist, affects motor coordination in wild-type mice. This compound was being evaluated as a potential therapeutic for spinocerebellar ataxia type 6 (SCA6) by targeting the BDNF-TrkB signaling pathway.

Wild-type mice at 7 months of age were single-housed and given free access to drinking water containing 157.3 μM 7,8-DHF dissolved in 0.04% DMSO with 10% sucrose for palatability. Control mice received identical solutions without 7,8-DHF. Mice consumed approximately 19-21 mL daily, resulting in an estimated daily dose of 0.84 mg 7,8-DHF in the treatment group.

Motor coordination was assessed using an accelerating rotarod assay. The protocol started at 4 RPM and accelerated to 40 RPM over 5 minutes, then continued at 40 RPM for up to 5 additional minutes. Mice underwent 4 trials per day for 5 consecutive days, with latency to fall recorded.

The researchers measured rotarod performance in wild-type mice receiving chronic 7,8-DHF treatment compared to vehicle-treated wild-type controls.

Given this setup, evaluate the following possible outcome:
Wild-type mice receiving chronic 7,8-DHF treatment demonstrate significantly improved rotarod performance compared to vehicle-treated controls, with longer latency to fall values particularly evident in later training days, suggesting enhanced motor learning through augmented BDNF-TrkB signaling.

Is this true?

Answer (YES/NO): NO